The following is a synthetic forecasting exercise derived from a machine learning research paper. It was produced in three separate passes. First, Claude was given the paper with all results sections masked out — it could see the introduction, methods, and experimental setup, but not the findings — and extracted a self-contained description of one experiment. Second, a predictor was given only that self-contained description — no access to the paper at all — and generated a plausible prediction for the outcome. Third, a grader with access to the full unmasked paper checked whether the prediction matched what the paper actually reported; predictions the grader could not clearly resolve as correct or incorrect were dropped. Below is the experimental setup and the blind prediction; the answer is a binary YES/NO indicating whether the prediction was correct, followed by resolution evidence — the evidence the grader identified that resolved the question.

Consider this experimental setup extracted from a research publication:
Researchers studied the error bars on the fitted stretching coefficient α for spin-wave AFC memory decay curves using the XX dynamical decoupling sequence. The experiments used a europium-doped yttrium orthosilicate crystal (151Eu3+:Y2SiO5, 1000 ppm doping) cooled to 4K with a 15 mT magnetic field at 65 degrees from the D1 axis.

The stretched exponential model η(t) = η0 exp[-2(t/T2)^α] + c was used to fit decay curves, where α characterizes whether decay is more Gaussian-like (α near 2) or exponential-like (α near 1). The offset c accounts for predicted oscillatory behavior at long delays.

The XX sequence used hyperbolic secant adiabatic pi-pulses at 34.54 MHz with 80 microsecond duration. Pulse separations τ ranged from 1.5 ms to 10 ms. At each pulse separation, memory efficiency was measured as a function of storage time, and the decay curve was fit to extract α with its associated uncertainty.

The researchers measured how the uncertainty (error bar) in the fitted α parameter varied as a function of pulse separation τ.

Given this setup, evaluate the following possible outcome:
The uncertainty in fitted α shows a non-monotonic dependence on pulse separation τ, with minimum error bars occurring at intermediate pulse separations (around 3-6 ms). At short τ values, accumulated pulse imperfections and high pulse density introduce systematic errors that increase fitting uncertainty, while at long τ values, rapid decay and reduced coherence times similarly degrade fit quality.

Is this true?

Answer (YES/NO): NO